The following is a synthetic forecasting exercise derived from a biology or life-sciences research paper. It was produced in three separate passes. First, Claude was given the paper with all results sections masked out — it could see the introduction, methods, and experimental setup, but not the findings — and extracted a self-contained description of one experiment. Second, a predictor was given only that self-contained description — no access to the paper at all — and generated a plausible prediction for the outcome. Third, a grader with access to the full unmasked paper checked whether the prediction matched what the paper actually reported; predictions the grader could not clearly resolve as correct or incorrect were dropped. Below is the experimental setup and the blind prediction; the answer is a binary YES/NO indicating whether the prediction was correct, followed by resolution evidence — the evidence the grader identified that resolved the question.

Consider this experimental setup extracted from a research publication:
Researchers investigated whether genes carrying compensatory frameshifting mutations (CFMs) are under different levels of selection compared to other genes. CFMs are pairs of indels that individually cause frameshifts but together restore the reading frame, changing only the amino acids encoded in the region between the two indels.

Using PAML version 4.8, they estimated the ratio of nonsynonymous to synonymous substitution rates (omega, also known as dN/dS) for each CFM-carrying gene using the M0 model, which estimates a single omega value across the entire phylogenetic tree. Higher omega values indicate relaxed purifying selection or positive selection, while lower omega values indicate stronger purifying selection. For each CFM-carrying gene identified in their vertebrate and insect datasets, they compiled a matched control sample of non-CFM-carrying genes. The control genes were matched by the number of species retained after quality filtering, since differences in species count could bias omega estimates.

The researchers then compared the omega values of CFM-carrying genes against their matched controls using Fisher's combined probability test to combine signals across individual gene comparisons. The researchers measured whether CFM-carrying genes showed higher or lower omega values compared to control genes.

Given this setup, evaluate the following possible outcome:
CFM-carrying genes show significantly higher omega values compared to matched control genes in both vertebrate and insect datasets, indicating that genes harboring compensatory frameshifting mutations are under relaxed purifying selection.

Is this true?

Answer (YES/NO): YES